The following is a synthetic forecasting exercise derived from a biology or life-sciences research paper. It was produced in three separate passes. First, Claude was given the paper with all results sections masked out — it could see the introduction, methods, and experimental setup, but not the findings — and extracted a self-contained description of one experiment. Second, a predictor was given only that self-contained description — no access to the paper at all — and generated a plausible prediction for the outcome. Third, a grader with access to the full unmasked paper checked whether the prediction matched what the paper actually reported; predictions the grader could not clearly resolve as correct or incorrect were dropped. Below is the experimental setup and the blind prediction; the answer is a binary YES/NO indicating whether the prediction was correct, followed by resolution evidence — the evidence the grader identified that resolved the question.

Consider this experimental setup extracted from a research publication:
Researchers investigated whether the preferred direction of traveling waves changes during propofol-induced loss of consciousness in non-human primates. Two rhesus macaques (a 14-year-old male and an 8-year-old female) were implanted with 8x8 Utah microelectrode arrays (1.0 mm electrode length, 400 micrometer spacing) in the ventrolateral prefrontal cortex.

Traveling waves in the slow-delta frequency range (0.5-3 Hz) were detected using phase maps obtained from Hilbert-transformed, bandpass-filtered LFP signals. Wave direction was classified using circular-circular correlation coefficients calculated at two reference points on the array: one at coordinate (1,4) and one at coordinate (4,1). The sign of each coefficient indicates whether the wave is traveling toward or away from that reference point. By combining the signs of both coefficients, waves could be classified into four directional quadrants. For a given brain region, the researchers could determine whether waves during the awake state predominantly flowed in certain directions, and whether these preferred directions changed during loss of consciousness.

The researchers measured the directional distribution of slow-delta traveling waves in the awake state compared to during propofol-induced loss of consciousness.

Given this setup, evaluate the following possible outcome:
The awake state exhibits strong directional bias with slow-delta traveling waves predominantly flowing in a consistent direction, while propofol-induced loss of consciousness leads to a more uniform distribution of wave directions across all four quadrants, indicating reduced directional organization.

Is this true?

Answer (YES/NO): NO